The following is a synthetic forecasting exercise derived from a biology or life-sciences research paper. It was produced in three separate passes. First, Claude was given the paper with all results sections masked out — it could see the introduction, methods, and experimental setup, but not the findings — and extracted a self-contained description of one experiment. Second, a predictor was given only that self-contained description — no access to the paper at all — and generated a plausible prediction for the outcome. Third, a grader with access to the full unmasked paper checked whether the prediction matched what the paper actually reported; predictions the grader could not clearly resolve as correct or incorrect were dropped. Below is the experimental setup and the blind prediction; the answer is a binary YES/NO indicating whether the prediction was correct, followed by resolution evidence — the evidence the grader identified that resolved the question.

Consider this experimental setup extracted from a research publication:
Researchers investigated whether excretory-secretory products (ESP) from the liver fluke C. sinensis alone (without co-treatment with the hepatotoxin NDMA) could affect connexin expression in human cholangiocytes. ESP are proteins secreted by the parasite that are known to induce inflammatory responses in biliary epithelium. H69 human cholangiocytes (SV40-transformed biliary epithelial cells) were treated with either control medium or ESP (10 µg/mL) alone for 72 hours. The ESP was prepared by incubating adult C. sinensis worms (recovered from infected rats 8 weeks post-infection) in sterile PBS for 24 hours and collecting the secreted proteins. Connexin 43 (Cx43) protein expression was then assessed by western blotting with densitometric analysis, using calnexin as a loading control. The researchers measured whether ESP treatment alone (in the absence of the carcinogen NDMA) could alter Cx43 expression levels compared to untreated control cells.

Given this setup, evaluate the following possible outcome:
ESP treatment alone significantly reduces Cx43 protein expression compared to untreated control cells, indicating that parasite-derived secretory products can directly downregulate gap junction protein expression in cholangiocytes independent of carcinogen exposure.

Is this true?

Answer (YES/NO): NO